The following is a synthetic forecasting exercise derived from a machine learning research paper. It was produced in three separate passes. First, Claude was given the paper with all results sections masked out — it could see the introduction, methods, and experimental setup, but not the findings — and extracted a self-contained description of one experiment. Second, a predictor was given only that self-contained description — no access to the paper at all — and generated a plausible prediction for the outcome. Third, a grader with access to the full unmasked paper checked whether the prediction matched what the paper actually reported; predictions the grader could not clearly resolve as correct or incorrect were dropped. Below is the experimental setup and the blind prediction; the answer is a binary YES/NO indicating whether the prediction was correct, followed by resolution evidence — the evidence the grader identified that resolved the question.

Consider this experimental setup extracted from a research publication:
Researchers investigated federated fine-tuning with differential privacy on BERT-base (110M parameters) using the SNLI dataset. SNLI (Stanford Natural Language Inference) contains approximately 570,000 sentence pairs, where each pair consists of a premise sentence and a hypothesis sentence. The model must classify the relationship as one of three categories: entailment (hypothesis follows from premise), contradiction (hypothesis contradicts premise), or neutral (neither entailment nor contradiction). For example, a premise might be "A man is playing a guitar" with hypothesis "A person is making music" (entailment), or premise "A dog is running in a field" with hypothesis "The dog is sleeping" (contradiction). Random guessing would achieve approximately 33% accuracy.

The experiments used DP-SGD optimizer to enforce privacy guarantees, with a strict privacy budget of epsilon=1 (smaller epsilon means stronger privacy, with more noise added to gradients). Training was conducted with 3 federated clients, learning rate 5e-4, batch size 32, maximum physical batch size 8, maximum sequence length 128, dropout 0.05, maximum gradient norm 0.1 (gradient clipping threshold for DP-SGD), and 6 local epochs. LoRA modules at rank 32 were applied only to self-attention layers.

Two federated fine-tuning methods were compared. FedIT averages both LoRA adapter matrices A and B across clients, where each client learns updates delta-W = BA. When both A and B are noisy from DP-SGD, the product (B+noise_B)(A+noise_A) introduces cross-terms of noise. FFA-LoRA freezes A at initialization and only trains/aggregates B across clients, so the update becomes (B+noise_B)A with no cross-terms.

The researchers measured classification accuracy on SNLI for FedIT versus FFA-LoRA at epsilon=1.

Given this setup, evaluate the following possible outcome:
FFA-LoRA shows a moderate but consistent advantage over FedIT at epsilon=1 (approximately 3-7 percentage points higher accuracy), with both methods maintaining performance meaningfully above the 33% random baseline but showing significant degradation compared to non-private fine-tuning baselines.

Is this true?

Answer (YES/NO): NO